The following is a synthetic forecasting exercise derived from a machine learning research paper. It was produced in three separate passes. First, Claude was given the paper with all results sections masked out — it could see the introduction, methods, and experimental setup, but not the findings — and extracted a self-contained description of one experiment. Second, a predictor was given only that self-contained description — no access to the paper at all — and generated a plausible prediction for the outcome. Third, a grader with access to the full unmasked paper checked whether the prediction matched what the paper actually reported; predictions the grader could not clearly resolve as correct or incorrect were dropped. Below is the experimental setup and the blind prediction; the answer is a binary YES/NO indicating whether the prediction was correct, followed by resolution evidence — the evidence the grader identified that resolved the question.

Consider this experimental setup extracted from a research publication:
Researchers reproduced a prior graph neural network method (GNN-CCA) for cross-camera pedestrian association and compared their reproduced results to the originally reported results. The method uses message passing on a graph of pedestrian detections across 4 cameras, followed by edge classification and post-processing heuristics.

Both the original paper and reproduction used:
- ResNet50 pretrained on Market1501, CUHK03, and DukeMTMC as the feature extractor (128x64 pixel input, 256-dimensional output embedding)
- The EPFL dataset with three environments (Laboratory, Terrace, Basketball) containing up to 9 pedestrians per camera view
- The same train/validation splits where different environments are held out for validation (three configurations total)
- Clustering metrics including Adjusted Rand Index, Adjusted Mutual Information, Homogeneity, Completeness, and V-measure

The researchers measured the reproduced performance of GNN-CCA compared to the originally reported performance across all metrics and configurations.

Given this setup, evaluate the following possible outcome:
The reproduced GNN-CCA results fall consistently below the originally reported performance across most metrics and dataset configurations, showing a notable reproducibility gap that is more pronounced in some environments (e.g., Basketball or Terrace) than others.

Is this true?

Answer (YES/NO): NO